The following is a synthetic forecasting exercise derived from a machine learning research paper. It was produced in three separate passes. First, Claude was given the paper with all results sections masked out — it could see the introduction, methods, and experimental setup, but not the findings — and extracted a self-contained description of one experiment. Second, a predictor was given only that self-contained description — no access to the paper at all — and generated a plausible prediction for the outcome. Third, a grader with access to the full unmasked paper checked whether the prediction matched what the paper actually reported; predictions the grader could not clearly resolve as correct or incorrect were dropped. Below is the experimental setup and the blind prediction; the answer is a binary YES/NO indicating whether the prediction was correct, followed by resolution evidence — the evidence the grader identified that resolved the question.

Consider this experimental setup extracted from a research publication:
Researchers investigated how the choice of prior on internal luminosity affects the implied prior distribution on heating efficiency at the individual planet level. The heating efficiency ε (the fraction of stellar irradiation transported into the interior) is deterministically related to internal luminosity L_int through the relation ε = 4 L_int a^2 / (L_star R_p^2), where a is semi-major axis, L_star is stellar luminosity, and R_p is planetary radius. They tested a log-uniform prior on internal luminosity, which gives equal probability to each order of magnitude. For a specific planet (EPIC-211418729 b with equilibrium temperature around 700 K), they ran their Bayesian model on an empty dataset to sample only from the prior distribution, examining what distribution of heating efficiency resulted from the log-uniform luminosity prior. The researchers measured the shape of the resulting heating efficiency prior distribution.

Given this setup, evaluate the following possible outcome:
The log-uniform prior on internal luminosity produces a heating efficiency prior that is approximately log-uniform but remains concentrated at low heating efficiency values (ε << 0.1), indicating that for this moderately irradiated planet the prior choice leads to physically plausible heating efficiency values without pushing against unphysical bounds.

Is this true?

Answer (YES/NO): NO